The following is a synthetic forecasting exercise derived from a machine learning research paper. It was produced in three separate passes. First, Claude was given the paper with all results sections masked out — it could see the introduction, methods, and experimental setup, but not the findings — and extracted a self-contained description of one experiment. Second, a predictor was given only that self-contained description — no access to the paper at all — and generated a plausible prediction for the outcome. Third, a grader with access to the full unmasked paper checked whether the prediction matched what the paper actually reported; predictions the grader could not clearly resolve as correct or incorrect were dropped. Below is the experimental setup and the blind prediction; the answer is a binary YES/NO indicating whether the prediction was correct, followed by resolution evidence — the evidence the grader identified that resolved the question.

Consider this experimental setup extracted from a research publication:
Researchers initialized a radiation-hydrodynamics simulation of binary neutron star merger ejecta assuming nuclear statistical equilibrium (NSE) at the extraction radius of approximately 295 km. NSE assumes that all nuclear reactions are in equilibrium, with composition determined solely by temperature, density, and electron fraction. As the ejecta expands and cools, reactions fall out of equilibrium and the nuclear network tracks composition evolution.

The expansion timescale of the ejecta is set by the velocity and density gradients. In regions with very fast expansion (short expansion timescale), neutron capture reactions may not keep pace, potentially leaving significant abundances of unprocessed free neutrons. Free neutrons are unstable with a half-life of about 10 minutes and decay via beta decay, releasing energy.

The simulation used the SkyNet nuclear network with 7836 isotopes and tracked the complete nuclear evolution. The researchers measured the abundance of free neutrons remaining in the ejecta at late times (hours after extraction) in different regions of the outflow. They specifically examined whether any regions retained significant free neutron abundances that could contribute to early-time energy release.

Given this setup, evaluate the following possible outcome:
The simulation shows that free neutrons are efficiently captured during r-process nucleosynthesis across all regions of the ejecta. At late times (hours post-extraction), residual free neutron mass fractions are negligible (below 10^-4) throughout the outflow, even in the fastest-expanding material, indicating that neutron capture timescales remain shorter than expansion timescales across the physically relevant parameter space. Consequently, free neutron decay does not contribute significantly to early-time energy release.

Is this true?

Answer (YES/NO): NO